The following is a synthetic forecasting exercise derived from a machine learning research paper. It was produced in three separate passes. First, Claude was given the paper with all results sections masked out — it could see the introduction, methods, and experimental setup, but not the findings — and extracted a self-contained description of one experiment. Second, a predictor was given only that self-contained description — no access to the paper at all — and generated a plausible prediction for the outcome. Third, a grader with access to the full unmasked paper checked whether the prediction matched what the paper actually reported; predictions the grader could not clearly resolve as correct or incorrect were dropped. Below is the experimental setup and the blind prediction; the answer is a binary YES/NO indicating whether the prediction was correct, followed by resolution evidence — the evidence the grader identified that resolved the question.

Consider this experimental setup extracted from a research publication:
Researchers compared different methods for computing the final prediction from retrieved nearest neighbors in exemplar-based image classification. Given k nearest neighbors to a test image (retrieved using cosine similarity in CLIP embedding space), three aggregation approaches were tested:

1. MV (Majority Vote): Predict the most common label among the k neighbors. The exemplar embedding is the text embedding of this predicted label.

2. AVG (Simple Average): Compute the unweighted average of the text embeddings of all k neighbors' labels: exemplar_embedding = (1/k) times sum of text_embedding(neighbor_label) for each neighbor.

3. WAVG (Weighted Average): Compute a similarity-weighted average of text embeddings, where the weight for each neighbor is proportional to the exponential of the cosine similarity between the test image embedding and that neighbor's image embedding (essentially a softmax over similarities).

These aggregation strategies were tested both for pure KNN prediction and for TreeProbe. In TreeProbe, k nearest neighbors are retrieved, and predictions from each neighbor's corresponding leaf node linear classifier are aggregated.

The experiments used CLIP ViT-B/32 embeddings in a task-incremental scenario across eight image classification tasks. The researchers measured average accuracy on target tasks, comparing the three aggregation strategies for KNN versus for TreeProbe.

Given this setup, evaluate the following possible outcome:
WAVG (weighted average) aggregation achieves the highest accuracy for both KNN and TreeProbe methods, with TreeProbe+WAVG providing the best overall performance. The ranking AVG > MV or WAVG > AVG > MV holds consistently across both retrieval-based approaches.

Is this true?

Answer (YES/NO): NO